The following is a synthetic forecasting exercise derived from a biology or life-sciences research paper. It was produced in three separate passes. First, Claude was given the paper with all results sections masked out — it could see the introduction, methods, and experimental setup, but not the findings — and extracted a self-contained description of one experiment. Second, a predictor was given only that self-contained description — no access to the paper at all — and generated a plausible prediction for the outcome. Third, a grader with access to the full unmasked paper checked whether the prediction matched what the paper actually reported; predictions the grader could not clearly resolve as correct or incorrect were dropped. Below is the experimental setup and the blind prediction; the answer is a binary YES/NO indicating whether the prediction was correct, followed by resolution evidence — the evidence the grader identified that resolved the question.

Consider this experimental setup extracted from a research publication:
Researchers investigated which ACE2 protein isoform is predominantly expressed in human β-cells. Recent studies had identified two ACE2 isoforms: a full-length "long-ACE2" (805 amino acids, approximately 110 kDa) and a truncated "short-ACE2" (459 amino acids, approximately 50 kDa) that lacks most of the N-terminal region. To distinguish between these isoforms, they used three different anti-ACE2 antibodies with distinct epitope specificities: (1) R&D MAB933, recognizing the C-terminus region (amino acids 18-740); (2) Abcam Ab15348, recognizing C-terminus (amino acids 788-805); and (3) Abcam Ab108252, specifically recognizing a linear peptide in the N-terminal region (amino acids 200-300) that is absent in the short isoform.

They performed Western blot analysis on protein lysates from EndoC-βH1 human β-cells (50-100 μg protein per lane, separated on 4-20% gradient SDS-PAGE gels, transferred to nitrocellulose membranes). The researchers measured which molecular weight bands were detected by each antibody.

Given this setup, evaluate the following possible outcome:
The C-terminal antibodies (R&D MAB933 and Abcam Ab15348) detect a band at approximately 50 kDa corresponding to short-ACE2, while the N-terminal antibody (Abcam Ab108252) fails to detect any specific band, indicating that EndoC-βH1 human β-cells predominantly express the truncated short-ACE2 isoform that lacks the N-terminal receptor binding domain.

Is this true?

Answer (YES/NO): NO